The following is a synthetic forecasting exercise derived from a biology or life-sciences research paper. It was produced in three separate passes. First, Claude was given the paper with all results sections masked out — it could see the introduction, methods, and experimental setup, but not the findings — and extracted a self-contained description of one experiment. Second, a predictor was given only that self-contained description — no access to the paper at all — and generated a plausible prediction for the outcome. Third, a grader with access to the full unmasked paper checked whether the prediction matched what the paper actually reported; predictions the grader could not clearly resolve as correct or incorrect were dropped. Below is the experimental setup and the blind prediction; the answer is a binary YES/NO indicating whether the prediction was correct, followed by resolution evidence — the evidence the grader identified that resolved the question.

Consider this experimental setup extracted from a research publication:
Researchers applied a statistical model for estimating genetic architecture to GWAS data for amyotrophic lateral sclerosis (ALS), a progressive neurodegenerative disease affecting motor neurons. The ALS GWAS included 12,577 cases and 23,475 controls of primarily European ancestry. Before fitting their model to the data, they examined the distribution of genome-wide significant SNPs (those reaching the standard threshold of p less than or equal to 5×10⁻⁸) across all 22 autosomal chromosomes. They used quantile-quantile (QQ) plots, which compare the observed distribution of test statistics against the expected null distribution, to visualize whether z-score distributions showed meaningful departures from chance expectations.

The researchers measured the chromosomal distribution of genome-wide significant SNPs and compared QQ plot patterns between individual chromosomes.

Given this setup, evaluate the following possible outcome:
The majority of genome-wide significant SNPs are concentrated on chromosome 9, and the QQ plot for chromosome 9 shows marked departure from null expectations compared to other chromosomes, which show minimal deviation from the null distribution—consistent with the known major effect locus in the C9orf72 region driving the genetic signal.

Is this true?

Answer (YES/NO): YES